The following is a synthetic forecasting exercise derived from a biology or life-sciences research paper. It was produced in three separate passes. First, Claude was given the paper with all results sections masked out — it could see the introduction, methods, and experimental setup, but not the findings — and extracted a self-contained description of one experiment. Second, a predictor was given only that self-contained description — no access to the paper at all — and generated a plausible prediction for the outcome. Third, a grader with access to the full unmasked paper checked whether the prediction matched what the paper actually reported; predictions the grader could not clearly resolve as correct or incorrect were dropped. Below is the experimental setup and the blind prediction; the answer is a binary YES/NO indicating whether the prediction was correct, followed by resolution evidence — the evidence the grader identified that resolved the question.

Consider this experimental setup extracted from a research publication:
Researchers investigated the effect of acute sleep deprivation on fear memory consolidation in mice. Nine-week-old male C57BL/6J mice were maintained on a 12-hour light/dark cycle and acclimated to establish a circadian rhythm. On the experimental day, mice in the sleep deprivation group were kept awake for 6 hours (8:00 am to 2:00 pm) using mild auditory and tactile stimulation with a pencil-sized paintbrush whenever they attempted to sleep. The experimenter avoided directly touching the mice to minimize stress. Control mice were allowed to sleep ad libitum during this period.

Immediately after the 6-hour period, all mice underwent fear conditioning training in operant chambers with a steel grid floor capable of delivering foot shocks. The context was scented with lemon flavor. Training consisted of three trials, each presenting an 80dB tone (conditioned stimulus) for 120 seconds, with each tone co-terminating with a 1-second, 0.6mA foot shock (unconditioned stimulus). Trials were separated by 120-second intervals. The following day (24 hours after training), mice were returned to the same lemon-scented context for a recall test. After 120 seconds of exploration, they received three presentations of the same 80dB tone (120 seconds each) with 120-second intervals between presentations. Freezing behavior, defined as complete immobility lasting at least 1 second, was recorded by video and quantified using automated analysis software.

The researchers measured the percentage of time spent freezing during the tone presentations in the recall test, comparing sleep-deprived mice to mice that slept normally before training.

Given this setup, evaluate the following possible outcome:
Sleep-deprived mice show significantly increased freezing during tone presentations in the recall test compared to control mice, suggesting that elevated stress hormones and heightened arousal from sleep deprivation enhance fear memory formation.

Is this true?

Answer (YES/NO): NO